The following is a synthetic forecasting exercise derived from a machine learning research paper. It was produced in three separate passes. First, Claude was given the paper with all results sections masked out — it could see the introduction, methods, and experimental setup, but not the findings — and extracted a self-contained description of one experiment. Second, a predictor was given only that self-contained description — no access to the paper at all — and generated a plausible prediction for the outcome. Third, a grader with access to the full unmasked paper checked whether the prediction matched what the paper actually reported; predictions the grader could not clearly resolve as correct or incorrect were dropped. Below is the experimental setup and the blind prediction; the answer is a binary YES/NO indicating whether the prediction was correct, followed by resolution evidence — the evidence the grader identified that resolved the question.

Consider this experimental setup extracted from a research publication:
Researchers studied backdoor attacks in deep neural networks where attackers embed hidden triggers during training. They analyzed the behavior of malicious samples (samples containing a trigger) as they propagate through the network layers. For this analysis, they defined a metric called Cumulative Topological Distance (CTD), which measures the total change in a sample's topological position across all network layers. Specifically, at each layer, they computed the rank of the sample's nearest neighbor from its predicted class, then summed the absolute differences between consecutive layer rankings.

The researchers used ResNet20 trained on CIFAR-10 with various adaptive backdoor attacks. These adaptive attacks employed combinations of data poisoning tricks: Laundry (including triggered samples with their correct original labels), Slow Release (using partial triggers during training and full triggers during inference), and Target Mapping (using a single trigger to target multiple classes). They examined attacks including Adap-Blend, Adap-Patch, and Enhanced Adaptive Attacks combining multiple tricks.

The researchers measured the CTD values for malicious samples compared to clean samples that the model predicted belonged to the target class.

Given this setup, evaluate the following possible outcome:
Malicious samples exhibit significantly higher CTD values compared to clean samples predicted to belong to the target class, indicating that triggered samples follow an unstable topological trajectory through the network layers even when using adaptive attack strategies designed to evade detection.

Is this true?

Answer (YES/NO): YES